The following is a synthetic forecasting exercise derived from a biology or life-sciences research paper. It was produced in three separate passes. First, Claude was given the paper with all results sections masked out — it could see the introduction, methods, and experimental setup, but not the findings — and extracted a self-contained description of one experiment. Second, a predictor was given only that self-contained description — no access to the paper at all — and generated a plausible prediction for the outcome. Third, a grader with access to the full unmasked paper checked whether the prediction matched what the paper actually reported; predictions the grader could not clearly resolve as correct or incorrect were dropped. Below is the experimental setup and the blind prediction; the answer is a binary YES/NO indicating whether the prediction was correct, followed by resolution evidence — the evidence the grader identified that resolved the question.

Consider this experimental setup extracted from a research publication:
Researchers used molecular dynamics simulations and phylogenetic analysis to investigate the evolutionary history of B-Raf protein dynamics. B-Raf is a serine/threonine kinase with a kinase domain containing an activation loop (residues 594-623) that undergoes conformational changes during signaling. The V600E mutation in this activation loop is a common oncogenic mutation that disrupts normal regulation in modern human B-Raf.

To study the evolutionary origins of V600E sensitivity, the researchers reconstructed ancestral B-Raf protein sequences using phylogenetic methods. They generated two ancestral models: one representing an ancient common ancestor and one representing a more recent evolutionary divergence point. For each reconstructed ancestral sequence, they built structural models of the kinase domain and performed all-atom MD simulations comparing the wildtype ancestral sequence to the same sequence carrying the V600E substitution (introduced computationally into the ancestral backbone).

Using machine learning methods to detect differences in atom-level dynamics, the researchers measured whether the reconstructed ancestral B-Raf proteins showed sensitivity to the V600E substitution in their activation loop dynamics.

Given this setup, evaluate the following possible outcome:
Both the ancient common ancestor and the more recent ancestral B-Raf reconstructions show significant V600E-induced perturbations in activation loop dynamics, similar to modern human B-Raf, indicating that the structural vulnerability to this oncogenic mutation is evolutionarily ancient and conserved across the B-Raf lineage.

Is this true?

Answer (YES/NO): NO